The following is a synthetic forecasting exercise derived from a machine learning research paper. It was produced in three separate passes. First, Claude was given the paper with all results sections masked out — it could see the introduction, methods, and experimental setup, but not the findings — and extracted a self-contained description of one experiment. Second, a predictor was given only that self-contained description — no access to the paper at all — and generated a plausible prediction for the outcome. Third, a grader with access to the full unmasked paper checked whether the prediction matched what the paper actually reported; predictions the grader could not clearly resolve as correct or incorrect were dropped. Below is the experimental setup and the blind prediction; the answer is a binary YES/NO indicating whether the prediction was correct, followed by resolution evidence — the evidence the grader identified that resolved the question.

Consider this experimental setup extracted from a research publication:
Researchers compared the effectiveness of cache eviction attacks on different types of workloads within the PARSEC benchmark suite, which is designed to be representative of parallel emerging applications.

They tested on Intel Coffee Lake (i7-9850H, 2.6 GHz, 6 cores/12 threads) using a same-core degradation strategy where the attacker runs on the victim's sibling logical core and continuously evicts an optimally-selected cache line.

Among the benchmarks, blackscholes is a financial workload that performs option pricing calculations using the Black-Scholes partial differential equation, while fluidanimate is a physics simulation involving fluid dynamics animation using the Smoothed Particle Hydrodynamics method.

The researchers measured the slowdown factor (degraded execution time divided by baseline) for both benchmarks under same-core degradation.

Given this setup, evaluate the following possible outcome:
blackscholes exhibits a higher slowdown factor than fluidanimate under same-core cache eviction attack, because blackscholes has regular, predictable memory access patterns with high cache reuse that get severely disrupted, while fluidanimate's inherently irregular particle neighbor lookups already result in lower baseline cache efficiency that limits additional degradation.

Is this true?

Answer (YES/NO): NO